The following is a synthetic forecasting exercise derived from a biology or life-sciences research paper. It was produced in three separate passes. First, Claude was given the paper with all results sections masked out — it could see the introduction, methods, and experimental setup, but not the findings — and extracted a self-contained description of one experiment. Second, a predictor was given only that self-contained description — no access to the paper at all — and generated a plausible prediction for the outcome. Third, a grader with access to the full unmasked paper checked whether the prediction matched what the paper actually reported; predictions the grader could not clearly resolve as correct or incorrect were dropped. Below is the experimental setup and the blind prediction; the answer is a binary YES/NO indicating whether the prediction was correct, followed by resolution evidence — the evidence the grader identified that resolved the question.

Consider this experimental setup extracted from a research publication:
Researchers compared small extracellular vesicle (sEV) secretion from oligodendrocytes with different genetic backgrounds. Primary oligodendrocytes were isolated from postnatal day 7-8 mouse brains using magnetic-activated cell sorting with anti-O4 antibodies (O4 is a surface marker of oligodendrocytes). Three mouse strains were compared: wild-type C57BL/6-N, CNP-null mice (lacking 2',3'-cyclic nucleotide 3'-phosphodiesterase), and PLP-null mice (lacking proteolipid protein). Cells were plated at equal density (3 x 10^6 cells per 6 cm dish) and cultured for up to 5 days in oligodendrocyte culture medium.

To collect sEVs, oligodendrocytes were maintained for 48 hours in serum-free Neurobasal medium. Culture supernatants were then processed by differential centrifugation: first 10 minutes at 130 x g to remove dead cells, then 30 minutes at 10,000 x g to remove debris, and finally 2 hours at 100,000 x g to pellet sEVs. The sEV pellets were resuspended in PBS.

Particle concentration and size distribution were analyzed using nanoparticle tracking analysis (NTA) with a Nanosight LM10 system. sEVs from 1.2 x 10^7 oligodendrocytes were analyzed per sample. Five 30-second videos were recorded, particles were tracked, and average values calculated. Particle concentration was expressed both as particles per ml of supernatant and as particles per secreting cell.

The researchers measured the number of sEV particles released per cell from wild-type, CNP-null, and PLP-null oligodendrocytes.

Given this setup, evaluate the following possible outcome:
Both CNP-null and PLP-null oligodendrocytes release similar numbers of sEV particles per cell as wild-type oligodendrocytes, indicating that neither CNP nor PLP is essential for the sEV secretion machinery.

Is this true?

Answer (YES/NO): NO